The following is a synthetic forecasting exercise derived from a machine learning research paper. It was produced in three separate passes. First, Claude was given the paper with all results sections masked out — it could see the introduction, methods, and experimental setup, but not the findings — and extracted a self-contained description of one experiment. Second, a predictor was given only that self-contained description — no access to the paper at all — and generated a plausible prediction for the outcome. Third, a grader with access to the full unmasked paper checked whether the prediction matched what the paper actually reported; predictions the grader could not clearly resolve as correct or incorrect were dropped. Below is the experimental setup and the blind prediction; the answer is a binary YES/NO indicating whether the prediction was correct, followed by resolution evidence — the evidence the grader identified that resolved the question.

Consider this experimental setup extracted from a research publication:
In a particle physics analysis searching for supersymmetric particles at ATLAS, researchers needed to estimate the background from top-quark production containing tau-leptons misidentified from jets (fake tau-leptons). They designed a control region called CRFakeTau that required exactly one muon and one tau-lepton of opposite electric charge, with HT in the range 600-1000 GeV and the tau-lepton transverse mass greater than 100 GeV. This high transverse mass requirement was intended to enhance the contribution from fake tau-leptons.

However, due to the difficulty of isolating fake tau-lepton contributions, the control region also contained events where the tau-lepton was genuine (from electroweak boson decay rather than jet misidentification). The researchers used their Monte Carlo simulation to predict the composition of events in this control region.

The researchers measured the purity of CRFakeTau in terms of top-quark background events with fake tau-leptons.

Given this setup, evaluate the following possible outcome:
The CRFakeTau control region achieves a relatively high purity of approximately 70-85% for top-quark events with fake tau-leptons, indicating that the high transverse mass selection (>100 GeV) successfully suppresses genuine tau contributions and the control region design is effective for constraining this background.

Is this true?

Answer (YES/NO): NO